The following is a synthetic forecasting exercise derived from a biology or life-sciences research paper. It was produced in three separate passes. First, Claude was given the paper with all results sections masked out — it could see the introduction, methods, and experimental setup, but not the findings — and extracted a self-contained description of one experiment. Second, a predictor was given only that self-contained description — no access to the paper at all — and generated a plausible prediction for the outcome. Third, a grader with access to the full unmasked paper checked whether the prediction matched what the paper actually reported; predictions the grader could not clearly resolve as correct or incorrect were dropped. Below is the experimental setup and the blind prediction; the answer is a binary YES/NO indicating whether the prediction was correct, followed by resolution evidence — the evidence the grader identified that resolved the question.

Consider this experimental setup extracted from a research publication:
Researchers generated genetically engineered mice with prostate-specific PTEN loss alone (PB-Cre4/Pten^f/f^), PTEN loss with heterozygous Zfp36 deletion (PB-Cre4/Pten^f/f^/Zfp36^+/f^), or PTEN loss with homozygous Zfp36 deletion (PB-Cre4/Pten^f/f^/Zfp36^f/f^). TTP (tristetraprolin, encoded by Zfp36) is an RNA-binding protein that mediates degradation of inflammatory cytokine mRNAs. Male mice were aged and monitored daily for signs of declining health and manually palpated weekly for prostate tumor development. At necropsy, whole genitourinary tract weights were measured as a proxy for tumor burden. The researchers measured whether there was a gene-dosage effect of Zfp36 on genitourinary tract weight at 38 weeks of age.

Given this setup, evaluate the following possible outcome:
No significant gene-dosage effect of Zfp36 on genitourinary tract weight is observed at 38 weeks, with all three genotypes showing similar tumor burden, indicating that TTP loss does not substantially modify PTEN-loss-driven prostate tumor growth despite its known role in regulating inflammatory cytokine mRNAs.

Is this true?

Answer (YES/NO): NO